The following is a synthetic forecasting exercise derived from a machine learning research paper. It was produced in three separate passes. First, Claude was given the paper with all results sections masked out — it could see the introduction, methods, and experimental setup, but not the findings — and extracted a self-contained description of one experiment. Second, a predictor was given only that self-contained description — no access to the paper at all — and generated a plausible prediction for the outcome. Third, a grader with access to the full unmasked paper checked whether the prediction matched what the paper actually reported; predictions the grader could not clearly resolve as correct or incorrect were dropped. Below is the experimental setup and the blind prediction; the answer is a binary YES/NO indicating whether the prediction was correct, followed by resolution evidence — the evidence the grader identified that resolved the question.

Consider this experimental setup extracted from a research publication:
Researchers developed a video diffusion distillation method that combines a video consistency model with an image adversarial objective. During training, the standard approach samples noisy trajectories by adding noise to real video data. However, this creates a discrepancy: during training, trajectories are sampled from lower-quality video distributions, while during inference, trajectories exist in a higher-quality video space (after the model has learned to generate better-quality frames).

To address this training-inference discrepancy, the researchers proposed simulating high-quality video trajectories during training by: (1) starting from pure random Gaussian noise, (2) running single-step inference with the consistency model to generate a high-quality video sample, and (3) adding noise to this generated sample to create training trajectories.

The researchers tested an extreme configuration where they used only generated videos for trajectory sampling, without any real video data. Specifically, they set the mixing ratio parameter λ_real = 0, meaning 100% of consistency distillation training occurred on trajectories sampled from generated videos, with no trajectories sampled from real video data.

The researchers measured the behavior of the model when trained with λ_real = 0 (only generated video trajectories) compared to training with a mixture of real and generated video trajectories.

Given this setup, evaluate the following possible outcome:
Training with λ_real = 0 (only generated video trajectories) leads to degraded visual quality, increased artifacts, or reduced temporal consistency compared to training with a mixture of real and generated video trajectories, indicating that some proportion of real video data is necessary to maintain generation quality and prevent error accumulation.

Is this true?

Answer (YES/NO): YES